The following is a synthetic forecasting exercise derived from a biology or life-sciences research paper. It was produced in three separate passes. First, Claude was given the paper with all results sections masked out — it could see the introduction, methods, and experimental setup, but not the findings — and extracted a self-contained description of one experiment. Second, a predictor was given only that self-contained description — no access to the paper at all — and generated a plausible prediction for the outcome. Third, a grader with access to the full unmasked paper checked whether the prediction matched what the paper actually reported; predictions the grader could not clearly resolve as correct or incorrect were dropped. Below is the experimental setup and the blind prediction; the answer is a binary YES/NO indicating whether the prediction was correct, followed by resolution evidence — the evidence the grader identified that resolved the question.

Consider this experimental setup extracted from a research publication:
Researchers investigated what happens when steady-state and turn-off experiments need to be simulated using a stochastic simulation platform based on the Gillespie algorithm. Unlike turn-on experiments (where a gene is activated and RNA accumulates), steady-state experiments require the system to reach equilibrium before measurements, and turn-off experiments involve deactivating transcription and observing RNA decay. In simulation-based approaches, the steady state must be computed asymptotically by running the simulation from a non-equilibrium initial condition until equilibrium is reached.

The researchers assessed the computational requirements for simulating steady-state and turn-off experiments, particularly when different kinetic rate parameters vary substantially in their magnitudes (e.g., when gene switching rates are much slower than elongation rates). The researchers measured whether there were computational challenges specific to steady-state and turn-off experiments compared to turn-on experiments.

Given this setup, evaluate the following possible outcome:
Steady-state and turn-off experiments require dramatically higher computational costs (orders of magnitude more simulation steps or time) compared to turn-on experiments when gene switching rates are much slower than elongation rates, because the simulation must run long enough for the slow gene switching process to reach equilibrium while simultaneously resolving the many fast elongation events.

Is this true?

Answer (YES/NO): YES